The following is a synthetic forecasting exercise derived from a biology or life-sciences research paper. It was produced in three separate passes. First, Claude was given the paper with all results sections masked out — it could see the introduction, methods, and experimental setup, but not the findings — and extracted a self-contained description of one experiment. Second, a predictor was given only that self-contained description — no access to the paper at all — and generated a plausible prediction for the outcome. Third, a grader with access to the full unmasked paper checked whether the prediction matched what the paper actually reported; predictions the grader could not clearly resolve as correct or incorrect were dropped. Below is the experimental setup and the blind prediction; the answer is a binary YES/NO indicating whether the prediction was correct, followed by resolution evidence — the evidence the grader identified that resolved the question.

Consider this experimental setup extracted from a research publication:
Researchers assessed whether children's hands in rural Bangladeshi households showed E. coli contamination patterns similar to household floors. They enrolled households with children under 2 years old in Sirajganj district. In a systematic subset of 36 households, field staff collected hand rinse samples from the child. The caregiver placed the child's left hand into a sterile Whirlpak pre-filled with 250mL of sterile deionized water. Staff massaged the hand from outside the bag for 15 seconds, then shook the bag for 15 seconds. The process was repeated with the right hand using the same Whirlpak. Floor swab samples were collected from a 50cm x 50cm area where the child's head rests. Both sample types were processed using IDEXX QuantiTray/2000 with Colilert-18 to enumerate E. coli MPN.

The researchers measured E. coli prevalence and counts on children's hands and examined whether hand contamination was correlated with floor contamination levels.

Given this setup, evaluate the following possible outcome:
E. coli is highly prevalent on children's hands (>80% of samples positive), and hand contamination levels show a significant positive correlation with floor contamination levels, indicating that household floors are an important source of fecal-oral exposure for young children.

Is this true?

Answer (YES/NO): NO